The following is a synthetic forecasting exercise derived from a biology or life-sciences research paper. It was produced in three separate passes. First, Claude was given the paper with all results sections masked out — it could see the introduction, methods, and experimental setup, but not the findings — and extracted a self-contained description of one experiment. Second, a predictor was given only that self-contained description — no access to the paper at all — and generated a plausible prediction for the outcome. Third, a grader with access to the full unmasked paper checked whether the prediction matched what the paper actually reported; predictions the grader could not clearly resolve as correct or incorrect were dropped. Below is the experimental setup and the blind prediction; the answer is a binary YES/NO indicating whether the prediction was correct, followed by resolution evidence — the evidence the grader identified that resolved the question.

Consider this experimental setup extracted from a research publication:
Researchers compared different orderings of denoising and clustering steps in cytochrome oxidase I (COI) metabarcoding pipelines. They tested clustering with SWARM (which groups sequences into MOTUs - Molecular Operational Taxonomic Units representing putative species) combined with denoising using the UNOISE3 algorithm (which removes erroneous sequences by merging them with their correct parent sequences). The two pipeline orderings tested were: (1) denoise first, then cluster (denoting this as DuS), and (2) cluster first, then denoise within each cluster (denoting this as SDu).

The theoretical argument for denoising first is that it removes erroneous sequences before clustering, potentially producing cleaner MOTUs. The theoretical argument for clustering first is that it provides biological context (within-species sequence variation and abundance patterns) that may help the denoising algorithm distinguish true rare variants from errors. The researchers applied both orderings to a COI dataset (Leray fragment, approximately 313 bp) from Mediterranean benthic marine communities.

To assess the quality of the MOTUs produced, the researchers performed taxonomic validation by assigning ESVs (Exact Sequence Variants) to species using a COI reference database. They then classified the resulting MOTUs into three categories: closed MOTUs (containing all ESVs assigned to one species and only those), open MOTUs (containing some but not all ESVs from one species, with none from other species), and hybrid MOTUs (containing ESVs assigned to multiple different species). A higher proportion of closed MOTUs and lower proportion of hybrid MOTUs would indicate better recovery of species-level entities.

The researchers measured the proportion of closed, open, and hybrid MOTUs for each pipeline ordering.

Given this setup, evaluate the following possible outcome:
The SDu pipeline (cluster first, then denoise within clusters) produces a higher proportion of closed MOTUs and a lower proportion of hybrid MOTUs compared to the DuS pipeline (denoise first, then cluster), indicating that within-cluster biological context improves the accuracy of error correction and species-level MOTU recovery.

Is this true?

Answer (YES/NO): NO